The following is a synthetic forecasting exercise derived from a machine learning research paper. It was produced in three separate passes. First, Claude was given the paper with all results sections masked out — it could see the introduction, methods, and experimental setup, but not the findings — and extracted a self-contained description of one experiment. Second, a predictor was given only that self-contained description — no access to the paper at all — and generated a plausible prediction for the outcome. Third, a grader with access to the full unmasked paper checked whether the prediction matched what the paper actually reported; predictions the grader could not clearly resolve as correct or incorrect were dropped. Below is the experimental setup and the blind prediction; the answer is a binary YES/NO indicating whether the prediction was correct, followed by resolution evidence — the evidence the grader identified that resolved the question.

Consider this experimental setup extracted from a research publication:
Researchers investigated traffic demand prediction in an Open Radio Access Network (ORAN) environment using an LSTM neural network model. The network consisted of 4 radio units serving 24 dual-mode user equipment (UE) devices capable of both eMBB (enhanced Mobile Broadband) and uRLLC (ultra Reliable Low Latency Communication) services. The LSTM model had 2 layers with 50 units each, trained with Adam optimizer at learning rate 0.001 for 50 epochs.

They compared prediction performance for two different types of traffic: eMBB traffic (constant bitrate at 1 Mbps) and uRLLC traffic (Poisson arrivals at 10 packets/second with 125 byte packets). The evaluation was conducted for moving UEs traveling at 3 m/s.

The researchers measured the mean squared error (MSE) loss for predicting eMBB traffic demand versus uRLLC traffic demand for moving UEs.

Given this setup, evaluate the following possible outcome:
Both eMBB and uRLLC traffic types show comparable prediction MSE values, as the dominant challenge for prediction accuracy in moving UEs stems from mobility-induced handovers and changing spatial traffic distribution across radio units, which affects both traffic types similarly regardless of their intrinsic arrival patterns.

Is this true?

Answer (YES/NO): YES